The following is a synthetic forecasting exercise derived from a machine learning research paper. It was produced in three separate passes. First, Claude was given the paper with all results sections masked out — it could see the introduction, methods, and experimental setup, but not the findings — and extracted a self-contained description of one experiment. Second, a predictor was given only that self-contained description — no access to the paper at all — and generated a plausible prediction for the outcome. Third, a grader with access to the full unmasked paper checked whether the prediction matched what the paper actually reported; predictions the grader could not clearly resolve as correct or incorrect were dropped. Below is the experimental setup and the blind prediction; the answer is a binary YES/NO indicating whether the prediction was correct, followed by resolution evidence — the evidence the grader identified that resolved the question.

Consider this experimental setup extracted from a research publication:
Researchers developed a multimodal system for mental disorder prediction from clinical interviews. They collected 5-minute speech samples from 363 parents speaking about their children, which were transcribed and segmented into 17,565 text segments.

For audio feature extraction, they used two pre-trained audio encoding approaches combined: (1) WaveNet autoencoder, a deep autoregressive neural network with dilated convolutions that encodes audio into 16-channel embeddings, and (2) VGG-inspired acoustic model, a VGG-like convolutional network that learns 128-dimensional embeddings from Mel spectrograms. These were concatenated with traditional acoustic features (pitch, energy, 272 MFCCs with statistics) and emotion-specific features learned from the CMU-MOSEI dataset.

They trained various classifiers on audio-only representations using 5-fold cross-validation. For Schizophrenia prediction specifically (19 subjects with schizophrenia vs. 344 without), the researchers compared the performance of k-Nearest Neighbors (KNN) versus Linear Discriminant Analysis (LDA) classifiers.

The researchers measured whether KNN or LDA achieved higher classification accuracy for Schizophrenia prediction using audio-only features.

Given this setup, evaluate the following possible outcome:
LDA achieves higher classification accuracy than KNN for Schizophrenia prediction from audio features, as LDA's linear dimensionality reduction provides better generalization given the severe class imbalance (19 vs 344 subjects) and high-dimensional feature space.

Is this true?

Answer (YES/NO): NO